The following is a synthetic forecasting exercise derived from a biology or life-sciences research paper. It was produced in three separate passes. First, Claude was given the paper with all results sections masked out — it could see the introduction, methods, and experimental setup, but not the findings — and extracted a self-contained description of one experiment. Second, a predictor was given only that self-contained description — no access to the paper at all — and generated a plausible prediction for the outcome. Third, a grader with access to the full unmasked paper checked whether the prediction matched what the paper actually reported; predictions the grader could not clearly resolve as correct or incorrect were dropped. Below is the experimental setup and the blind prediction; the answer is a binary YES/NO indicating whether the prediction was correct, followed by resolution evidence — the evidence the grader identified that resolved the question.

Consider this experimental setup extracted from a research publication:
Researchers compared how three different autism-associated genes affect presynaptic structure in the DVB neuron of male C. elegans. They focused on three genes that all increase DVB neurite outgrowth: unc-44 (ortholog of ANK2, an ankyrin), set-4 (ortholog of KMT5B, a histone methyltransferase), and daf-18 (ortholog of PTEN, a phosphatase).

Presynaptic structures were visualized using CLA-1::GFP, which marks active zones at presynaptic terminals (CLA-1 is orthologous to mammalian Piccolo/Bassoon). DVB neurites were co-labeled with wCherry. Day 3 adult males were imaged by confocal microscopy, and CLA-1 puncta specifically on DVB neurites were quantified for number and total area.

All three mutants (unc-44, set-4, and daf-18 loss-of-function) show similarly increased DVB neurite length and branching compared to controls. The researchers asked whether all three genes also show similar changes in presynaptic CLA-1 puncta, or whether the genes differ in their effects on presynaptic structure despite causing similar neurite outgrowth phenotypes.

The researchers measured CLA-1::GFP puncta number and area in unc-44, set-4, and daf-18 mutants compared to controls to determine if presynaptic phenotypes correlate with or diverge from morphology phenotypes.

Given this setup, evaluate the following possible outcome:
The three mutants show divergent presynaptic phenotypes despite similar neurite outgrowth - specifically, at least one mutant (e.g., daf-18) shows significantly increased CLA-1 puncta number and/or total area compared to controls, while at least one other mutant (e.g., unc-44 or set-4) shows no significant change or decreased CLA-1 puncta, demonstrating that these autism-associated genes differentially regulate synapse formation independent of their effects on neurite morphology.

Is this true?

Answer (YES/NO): YES